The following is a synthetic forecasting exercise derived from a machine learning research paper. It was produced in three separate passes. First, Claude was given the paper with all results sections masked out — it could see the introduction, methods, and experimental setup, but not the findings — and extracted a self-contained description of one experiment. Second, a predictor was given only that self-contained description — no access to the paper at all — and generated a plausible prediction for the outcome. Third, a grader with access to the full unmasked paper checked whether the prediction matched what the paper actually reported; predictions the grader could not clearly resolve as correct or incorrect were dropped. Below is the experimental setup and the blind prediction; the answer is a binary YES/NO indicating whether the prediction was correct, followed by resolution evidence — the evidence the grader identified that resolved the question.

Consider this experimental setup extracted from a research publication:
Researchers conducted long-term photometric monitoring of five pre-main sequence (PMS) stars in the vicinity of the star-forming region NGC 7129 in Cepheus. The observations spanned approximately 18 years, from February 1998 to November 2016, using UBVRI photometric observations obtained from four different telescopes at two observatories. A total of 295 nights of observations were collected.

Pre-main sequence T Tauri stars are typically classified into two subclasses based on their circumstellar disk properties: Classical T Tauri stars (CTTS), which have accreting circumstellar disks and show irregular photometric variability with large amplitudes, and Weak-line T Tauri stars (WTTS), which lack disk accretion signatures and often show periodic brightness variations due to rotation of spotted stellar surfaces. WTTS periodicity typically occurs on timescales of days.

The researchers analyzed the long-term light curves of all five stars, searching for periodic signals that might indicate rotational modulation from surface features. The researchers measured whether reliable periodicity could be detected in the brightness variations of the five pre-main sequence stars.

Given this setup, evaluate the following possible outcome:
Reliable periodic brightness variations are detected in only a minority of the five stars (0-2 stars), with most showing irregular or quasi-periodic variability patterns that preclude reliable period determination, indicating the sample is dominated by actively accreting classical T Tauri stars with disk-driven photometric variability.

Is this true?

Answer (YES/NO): YES